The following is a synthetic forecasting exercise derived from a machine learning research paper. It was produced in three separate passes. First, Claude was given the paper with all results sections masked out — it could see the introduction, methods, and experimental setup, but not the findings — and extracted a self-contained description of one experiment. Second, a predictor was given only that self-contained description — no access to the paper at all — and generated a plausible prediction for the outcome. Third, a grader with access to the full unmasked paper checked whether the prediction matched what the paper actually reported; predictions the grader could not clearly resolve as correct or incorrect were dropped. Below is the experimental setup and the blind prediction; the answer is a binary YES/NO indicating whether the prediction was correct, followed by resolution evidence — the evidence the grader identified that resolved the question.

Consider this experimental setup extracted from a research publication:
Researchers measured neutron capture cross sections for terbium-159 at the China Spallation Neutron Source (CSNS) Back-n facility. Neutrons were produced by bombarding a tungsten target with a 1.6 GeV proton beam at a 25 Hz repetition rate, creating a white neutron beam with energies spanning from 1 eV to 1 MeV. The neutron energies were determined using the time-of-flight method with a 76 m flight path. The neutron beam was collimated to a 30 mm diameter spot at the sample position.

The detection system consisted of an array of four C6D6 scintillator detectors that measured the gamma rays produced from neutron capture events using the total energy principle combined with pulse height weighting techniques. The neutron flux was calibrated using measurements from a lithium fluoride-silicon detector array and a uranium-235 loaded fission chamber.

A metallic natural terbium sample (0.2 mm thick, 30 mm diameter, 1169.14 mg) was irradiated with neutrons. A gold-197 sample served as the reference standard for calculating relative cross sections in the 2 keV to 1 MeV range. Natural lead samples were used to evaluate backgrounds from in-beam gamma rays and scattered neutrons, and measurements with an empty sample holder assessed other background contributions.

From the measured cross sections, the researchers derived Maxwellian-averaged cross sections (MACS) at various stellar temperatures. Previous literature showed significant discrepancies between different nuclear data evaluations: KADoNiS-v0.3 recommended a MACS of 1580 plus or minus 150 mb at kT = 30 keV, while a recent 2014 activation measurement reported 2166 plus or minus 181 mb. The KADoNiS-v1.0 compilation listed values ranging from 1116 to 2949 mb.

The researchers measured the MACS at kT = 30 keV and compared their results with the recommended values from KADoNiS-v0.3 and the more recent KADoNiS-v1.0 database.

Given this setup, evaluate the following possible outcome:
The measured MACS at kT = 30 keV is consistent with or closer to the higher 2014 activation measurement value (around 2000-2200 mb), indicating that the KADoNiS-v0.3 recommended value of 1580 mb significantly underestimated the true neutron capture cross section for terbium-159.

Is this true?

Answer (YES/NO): NO